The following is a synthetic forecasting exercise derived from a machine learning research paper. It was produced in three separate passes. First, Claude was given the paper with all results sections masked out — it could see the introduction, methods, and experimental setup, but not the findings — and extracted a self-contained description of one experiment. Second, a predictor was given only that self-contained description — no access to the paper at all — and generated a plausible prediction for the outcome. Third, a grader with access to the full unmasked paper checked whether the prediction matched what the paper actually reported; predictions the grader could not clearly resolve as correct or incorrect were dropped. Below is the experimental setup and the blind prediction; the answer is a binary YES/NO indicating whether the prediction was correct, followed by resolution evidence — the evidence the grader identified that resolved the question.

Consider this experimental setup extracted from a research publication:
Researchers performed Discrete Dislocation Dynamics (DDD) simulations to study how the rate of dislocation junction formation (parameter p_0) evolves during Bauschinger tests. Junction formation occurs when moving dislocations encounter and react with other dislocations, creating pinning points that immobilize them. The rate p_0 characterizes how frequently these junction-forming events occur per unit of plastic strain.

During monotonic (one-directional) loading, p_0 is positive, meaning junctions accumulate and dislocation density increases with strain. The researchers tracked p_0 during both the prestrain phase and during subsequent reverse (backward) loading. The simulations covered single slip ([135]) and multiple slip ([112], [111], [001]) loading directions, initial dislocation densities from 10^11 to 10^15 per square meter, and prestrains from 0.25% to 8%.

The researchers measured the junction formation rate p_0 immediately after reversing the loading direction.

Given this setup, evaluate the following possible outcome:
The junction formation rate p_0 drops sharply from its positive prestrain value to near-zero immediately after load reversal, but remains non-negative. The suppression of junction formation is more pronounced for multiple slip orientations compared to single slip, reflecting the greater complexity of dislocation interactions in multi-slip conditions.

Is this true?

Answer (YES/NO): NO